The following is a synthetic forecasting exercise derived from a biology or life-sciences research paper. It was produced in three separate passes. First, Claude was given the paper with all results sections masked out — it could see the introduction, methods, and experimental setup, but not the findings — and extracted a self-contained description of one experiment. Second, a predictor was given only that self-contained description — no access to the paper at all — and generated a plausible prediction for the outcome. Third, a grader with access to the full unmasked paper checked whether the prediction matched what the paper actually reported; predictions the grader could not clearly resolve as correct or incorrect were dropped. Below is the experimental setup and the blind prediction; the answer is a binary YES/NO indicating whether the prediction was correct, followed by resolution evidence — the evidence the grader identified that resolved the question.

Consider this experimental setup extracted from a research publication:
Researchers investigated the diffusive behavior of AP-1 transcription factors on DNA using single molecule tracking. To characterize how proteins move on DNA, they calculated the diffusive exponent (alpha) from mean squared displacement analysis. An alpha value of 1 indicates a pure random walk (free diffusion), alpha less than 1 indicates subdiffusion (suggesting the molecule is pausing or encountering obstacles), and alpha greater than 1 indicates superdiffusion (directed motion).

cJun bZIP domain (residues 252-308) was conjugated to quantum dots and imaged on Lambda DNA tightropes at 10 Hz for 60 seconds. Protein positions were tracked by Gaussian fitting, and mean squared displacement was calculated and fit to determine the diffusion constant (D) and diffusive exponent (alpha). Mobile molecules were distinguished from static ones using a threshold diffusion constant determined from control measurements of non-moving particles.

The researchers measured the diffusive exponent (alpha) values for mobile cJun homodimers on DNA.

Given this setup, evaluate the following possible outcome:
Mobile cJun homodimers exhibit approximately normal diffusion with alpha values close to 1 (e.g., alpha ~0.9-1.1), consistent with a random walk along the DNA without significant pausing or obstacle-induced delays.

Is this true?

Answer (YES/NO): NO